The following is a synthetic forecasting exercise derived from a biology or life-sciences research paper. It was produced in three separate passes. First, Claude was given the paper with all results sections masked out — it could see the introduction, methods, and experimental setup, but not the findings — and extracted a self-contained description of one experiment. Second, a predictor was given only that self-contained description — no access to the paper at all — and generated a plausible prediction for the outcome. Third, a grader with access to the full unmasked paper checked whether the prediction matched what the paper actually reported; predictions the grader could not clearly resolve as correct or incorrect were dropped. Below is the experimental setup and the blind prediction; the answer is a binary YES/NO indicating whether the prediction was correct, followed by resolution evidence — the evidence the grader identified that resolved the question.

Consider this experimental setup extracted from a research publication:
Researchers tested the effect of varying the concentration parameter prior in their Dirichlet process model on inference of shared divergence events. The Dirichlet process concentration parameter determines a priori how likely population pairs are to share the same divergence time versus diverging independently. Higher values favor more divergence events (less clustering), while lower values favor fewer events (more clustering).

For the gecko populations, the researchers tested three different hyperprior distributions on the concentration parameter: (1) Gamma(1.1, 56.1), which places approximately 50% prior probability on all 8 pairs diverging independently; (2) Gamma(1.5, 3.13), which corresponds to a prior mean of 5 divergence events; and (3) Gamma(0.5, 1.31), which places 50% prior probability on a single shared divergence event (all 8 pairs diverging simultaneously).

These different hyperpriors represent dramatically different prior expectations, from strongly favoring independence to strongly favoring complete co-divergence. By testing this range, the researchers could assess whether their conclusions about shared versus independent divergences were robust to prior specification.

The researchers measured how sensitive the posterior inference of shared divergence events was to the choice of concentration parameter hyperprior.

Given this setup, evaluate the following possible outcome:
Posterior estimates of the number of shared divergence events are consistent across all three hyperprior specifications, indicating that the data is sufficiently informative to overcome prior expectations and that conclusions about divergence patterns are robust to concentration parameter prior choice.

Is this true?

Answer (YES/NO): NO